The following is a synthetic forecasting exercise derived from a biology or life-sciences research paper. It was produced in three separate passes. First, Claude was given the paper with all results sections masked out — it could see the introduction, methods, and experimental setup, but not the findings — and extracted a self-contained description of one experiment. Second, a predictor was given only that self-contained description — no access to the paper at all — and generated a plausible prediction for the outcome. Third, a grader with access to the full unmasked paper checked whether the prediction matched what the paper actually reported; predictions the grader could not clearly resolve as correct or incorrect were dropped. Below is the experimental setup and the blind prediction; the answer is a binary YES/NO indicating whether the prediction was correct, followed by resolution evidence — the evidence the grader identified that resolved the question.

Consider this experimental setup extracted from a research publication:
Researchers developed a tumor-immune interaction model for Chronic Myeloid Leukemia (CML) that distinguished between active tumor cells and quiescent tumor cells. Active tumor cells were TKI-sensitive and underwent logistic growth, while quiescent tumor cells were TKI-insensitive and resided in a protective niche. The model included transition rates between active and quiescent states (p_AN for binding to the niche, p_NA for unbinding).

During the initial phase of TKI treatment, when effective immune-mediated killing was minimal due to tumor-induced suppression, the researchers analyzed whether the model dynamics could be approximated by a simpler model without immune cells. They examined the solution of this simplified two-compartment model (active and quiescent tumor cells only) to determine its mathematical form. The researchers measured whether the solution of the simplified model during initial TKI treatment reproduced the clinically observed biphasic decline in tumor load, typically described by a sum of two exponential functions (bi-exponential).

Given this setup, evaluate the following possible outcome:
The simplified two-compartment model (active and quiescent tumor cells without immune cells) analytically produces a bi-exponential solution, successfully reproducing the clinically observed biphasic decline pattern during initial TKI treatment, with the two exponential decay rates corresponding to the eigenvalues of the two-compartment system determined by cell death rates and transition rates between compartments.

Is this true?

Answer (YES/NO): YES